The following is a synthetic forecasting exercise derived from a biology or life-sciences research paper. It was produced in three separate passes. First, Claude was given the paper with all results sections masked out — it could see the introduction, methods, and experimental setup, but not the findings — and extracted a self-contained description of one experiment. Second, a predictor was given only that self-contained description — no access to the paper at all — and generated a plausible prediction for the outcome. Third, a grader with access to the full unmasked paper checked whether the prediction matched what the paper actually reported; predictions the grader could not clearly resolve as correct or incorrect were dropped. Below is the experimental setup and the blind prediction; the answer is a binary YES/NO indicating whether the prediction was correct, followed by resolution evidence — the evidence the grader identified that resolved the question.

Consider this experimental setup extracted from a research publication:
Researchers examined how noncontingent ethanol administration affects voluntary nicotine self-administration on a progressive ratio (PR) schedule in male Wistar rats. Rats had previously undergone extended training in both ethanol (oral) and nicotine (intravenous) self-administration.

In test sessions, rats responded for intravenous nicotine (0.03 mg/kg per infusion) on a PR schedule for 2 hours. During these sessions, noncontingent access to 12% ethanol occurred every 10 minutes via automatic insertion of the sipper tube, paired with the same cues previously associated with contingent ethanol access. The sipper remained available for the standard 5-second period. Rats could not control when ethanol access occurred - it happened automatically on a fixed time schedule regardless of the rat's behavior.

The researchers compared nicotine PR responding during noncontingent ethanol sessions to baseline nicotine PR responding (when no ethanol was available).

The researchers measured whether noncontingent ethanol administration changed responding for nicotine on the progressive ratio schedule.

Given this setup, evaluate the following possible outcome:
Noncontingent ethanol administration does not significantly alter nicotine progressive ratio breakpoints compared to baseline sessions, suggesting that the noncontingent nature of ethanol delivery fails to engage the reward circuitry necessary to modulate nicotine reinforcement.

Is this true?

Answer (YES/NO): YES